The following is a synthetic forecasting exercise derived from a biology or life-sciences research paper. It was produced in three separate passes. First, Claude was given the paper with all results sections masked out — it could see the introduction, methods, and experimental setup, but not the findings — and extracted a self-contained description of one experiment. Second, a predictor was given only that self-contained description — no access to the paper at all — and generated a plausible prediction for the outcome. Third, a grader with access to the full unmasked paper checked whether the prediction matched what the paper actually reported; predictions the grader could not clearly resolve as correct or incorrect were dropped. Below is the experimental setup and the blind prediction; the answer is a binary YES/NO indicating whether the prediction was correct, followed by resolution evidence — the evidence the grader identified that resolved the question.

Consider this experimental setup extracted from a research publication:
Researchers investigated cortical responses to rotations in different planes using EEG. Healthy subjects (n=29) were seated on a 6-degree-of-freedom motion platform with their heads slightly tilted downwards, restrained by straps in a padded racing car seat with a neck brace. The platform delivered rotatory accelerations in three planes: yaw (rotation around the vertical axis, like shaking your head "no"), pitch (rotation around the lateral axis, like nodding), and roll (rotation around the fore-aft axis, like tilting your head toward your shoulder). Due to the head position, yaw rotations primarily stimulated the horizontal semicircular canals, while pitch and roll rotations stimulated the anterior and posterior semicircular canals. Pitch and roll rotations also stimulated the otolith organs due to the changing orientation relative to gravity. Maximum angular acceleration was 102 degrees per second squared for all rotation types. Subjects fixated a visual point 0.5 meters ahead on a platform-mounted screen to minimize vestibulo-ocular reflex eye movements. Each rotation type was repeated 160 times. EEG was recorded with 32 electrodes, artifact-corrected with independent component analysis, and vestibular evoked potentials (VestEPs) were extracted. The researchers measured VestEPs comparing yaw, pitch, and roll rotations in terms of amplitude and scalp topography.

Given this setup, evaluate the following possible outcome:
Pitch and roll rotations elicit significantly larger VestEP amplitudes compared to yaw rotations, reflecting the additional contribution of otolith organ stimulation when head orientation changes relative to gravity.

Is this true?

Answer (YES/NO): NO